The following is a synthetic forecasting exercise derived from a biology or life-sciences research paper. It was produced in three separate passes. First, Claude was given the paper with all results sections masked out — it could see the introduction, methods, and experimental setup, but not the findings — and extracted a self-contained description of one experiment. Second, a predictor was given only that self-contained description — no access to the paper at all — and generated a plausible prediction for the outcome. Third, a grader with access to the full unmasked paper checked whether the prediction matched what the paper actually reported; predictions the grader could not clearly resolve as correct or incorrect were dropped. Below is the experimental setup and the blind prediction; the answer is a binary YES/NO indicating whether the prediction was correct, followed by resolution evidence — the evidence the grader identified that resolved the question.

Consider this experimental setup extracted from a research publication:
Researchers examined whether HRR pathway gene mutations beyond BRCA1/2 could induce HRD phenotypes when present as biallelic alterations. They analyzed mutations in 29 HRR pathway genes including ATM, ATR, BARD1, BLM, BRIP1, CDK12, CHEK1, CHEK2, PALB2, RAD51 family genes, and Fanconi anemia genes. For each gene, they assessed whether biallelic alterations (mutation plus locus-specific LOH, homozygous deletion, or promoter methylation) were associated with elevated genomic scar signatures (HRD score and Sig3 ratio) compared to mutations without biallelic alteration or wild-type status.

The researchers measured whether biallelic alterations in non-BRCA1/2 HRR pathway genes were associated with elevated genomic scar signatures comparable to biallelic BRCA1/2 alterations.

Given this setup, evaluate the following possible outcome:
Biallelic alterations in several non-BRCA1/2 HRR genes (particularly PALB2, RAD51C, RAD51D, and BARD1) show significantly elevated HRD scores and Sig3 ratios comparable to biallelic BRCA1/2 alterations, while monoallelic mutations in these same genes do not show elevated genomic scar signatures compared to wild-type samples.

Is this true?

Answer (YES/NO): NO